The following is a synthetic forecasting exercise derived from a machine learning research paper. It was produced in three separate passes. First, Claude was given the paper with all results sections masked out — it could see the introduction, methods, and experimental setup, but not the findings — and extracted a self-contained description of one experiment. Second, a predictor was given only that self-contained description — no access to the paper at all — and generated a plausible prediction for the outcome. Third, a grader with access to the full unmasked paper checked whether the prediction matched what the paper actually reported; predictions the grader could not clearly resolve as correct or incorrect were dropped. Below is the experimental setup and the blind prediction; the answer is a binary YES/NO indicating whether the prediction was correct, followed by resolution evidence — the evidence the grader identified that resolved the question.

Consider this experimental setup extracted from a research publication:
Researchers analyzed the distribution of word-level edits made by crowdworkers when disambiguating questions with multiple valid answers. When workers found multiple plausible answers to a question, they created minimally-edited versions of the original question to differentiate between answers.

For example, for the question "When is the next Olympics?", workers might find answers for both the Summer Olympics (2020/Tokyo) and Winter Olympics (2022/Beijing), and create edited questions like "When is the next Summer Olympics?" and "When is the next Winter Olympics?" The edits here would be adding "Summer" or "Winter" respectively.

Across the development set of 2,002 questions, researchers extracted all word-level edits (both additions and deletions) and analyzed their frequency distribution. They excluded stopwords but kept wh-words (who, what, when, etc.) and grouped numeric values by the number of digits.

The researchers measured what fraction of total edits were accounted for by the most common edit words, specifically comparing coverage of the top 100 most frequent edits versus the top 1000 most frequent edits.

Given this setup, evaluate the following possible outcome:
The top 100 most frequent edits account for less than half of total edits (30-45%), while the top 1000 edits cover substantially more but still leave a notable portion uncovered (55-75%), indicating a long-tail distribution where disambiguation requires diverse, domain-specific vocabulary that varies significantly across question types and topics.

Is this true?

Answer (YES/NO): YES